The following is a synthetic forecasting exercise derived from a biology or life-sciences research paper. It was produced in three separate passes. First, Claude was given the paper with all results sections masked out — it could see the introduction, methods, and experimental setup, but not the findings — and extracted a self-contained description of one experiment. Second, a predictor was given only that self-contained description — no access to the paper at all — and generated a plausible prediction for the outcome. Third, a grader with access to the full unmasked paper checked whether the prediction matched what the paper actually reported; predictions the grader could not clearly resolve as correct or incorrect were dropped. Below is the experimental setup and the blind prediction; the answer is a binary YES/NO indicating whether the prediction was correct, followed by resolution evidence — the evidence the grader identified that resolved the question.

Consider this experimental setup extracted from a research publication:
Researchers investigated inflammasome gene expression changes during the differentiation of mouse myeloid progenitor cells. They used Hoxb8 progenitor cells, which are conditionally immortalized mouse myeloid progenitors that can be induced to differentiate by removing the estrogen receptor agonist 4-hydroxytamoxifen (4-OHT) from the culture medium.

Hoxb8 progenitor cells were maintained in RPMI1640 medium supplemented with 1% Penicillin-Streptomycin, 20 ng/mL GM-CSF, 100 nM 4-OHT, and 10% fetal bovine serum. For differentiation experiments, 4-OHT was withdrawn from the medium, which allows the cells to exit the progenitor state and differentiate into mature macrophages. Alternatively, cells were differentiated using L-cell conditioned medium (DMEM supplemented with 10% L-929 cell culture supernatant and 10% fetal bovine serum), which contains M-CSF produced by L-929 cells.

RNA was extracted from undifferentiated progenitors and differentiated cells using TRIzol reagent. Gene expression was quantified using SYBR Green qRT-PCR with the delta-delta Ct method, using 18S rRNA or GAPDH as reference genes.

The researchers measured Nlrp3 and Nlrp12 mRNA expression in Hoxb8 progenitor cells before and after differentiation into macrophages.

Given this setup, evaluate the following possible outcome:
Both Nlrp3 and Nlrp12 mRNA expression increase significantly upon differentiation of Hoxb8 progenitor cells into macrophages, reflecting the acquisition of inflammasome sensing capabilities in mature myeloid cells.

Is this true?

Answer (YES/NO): NO